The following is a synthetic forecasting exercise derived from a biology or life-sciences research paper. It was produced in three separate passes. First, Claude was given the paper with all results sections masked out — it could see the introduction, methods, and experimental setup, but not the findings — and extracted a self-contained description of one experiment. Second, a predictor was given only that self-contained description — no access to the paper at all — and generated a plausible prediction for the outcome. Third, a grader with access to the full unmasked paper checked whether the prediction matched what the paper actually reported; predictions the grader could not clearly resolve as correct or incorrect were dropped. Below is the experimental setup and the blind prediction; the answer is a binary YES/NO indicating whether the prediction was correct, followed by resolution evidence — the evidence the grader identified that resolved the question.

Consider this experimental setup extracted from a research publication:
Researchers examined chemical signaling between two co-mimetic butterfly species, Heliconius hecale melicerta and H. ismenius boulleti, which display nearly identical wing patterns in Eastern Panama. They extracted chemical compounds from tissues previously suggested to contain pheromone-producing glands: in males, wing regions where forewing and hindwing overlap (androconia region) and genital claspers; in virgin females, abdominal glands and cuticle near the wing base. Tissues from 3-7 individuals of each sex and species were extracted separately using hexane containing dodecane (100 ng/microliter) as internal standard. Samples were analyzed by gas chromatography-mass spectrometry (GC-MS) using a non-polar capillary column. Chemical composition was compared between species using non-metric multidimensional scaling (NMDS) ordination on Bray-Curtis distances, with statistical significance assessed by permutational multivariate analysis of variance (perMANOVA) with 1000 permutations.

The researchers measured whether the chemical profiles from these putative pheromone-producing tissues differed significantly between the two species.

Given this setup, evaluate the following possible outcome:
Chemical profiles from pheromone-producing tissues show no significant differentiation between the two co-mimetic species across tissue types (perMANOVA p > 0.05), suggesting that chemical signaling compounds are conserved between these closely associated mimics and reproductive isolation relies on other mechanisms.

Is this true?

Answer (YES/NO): NO